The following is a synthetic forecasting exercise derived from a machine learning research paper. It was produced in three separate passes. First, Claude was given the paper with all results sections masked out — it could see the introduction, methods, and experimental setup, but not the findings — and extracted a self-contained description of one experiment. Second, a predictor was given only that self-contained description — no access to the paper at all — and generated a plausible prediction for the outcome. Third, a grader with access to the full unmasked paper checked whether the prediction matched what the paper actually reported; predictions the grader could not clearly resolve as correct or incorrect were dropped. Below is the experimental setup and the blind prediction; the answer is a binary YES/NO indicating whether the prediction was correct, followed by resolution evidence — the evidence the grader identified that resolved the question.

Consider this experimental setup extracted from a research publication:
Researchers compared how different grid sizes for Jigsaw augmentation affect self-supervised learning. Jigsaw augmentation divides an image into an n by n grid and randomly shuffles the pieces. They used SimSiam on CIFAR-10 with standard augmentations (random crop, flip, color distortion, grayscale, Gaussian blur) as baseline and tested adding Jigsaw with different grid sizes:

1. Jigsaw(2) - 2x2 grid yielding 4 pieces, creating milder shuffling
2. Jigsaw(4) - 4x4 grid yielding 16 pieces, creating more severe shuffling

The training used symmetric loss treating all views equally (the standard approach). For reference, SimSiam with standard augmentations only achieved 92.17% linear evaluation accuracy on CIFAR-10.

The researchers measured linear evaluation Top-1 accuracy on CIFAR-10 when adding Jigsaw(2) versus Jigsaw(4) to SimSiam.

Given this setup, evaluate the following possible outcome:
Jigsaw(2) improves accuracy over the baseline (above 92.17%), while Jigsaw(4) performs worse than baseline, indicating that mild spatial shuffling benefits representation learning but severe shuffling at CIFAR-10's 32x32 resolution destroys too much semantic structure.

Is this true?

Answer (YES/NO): YES